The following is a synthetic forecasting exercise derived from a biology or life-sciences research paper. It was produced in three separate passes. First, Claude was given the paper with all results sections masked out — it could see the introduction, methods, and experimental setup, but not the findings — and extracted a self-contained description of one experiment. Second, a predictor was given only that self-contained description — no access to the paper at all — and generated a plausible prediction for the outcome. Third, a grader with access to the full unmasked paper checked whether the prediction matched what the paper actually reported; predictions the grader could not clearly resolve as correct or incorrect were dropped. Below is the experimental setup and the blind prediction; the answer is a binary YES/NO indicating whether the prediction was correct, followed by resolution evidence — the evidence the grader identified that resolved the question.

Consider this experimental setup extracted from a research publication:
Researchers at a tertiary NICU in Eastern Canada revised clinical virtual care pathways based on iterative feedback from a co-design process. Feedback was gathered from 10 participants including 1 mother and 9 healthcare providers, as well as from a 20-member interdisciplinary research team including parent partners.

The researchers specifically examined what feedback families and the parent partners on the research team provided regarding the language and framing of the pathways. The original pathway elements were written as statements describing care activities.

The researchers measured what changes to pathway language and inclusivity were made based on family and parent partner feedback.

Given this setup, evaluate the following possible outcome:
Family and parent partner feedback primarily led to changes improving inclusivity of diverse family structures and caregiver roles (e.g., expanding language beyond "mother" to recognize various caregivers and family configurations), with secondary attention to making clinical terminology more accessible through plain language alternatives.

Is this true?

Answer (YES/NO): NO